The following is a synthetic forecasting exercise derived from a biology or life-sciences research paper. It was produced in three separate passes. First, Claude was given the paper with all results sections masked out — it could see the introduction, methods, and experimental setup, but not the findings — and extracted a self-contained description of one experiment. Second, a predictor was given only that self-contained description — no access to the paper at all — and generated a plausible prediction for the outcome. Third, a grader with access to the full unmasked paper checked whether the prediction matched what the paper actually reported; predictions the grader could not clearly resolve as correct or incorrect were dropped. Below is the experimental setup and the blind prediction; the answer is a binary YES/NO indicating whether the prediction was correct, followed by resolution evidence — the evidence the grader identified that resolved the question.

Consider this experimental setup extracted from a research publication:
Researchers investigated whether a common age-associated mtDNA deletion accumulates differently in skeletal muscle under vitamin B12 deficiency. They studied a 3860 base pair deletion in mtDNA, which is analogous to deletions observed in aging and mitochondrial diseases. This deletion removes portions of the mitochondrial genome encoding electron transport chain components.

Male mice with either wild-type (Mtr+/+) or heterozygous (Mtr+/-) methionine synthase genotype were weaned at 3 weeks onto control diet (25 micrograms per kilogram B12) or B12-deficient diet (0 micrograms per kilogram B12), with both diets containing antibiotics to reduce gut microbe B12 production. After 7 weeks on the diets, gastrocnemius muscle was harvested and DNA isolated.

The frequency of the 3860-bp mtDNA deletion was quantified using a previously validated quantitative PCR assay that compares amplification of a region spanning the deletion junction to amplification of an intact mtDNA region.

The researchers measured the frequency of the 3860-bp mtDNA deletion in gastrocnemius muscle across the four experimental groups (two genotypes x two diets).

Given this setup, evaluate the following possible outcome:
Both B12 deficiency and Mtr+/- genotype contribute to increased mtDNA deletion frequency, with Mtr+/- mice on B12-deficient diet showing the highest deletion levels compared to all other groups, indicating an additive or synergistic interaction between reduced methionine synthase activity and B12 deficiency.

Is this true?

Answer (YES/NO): NO